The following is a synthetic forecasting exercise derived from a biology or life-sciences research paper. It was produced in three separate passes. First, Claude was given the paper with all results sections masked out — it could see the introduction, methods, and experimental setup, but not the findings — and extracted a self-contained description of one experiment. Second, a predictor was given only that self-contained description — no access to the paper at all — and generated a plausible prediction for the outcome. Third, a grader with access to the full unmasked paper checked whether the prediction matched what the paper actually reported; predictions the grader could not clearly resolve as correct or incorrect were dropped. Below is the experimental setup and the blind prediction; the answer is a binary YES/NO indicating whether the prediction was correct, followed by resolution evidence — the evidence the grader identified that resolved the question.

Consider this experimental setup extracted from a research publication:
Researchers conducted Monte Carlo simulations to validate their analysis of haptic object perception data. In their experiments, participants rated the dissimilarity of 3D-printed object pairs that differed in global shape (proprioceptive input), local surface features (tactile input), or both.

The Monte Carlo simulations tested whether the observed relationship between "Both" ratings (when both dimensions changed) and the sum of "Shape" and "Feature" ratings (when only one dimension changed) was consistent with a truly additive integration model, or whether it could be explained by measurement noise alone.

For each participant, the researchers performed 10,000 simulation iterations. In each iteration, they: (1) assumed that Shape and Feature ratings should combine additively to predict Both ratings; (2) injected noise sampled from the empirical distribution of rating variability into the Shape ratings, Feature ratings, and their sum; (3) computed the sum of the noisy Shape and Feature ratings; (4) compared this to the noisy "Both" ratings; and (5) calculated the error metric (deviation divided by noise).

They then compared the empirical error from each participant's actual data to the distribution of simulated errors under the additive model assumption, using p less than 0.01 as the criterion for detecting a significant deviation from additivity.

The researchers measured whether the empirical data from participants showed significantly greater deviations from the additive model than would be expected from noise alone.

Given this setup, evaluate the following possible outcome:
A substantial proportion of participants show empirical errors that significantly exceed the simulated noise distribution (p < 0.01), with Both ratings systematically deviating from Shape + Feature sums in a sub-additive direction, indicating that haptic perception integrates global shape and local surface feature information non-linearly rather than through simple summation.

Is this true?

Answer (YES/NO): NO